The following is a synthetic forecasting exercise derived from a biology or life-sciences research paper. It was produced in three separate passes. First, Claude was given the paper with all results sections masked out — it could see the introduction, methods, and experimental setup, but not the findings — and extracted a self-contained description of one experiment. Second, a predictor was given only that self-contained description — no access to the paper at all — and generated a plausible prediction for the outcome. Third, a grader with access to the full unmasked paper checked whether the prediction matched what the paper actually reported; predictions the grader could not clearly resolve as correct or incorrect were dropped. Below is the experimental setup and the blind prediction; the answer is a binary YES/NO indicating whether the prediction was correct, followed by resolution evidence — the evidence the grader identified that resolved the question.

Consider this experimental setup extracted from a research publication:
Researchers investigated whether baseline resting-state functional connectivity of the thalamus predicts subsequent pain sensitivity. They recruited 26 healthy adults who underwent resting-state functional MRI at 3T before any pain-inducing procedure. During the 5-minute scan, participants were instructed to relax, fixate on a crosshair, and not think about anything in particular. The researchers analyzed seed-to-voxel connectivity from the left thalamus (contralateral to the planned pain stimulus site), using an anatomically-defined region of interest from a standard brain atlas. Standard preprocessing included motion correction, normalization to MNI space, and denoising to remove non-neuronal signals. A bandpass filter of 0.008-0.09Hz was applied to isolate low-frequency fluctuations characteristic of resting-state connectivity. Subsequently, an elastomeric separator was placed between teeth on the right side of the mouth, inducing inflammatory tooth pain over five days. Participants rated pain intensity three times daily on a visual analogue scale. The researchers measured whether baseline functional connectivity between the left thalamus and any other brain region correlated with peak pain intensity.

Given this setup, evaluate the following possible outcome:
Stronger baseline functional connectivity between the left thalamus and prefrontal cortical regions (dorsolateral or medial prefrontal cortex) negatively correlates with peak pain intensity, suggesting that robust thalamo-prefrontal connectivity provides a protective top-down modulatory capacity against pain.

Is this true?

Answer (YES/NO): NO